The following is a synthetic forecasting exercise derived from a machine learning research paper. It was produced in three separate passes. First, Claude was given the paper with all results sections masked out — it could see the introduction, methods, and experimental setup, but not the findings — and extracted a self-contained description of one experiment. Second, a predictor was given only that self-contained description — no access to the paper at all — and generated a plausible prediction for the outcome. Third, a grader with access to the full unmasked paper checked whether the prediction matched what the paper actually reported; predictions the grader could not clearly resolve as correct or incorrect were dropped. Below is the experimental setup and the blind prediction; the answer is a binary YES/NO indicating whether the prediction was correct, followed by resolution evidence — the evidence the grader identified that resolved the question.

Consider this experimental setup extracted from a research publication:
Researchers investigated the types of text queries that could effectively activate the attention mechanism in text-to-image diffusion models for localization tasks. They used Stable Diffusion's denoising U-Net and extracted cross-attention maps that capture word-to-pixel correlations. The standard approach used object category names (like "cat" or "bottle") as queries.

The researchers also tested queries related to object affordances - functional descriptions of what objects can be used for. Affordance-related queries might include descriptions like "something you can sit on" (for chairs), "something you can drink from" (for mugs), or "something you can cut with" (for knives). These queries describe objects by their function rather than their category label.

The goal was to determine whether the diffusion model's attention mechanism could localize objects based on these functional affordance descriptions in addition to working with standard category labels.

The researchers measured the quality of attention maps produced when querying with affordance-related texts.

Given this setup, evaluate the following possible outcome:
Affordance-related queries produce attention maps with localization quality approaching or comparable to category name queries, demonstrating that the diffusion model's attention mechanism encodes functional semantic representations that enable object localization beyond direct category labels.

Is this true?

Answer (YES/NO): NO